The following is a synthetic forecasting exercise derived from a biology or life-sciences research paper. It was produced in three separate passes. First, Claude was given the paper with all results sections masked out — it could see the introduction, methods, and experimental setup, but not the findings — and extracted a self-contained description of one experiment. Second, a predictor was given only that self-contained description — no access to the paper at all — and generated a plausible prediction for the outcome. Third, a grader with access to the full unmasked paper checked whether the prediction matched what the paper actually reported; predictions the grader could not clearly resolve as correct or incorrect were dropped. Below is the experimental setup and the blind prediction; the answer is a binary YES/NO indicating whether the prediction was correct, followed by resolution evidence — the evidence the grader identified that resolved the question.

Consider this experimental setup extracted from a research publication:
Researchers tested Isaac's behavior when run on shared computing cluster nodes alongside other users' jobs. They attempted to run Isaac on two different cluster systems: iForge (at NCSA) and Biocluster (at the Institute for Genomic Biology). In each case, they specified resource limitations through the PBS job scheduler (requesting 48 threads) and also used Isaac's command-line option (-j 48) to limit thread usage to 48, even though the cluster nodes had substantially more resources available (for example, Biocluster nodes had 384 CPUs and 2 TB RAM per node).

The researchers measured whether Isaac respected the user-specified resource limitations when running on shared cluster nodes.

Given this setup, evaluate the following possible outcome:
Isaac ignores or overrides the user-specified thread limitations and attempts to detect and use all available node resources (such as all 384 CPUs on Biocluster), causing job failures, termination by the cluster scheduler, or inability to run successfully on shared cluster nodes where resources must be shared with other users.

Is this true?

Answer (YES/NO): YES